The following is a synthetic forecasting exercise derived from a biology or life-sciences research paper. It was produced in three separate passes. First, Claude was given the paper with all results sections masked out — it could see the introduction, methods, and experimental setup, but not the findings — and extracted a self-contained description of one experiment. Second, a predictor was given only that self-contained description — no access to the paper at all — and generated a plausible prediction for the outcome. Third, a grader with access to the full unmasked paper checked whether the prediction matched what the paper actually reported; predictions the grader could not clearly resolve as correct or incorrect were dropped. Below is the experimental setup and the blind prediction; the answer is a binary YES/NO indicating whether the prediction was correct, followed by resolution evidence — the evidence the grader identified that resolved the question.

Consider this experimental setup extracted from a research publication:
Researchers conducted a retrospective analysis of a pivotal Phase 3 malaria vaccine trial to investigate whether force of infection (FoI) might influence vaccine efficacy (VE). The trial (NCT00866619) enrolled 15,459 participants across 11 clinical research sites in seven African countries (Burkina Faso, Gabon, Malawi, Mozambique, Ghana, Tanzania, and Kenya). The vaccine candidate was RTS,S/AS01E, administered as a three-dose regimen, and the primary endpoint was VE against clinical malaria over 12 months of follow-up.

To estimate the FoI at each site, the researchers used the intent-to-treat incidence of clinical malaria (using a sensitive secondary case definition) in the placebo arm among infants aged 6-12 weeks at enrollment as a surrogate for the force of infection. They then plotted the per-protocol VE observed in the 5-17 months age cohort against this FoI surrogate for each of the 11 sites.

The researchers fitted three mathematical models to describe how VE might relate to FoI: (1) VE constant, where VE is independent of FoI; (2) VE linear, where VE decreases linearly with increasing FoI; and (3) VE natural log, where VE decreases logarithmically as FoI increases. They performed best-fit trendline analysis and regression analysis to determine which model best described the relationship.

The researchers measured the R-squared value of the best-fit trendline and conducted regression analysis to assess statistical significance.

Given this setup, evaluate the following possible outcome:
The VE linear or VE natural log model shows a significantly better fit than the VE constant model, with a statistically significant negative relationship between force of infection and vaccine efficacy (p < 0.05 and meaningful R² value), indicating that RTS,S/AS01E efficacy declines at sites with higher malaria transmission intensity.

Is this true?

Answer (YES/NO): YES